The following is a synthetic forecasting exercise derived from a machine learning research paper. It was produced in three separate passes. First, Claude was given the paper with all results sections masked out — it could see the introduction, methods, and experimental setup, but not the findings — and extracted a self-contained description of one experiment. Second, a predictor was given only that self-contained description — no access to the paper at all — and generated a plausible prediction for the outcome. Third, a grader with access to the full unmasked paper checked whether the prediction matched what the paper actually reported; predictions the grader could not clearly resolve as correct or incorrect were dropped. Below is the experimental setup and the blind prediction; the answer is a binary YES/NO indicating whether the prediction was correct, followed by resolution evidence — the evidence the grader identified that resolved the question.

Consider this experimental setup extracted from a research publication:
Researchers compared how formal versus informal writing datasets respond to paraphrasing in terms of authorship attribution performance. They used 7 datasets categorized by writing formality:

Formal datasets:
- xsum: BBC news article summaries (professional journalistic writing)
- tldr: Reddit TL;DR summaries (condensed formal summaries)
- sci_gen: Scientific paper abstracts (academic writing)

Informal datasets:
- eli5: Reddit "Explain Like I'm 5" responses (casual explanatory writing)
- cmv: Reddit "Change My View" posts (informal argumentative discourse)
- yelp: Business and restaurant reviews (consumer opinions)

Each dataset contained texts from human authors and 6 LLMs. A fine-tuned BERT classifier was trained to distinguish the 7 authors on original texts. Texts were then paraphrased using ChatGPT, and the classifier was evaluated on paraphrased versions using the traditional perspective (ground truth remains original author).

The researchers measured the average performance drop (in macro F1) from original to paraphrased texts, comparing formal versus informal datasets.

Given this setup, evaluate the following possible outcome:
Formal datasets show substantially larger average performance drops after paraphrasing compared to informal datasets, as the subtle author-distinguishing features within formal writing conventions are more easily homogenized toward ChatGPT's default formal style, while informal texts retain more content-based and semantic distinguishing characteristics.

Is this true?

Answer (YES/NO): NO